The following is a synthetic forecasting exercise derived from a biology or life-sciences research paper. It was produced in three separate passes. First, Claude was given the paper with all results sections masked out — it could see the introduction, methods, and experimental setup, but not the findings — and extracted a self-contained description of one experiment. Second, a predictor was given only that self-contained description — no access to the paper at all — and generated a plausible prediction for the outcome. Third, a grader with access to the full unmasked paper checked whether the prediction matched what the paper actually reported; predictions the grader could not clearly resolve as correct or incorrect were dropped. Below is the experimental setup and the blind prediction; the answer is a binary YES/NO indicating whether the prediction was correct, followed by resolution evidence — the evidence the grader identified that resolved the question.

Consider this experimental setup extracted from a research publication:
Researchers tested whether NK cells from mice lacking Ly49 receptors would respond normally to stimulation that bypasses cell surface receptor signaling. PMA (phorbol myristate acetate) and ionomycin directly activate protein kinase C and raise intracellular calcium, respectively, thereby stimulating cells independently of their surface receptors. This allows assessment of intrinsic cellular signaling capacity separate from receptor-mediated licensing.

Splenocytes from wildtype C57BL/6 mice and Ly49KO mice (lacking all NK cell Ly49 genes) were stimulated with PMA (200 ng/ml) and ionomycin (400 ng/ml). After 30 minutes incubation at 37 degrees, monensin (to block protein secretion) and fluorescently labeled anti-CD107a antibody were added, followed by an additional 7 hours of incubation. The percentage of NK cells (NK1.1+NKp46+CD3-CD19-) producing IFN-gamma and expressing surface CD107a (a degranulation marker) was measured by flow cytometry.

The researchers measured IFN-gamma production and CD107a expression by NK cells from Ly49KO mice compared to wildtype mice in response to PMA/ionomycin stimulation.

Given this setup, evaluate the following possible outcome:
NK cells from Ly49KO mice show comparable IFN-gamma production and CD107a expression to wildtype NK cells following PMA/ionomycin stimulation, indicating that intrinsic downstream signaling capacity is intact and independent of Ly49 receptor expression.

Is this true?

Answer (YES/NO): YES